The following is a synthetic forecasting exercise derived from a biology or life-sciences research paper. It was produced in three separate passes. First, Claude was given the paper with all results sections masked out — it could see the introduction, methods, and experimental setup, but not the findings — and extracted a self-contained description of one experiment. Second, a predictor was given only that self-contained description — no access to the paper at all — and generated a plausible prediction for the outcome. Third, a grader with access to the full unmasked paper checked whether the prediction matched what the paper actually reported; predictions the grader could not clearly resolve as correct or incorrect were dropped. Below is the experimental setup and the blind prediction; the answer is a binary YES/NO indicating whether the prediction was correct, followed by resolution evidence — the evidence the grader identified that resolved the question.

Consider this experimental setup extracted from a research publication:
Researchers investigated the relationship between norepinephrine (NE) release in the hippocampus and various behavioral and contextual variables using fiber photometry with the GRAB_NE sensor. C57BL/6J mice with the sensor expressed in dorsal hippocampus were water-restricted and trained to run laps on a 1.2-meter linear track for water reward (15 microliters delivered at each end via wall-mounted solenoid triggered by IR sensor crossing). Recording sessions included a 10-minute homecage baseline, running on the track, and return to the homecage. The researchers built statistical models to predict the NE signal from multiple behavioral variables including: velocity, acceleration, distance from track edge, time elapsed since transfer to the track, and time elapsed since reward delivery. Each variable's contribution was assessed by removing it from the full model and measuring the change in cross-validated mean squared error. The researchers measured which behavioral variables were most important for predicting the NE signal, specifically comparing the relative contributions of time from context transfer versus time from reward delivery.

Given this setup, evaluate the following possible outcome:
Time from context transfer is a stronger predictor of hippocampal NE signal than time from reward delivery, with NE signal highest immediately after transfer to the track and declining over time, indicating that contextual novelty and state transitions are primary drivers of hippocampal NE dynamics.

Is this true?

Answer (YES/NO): YES